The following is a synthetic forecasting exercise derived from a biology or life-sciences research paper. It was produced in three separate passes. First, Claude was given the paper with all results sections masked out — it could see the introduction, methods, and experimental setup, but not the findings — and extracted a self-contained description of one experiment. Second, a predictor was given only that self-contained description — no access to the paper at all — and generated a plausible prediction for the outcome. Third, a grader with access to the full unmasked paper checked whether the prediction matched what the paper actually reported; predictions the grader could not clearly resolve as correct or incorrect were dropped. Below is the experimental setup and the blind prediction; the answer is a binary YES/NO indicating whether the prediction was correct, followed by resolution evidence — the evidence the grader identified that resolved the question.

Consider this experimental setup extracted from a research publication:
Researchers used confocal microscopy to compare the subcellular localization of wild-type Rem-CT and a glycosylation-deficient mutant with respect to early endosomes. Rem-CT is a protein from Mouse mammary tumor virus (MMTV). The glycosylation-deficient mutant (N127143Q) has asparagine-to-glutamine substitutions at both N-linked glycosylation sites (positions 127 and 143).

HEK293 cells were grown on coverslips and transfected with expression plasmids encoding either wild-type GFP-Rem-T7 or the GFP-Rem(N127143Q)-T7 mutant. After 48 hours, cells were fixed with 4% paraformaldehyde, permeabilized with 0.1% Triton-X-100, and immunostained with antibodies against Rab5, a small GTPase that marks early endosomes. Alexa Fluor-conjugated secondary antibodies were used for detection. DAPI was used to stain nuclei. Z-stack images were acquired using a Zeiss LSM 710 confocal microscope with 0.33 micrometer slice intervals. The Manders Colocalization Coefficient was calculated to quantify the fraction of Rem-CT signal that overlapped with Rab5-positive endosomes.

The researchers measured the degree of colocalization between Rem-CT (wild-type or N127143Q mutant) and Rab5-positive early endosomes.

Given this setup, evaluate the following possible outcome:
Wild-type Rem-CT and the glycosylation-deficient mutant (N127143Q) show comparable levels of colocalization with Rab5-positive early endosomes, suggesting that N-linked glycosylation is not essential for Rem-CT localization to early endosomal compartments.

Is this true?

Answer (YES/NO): NO